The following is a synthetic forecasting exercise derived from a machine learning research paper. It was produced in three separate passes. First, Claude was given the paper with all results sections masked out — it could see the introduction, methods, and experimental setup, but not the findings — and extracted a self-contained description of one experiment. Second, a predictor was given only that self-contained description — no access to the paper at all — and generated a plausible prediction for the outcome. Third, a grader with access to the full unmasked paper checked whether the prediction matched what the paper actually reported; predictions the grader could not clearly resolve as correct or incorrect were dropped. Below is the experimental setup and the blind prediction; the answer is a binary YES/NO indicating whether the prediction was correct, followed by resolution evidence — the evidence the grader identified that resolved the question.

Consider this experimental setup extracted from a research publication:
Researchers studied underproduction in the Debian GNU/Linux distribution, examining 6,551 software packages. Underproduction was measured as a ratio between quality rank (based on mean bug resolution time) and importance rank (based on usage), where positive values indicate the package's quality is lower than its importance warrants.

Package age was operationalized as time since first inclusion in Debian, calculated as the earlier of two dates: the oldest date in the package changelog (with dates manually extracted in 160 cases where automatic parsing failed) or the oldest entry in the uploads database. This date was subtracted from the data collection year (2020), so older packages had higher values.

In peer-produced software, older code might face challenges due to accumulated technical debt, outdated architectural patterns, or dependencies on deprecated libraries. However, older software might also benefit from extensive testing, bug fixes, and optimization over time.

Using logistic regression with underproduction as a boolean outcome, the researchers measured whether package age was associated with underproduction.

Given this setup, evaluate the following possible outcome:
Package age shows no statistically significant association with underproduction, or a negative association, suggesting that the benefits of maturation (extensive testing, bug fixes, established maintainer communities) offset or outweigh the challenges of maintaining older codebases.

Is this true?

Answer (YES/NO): NO